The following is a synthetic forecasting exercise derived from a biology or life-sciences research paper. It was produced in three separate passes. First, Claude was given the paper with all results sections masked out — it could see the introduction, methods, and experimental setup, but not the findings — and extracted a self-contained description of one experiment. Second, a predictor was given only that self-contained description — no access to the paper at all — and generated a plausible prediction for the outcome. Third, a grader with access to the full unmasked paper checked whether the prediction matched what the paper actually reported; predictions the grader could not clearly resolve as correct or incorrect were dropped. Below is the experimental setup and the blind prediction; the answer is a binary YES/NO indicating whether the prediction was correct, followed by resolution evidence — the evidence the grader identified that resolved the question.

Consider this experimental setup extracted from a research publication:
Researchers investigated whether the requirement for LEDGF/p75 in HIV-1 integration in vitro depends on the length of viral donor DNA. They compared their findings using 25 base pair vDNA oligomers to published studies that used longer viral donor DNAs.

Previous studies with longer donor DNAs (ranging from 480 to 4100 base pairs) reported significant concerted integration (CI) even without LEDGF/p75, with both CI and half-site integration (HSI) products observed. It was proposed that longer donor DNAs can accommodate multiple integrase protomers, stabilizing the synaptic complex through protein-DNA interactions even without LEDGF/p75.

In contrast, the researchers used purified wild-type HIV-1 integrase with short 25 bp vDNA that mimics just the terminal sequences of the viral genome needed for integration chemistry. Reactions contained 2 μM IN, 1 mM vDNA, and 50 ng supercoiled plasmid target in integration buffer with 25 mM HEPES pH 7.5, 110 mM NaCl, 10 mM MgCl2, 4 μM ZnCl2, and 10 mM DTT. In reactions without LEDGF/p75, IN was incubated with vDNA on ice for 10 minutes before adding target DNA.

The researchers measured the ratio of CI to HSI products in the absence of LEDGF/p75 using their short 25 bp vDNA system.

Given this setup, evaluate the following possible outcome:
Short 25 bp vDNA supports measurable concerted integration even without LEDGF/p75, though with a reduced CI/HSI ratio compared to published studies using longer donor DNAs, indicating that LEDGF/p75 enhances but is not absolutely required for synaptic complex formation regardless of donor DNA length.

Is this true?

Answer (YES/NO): NO